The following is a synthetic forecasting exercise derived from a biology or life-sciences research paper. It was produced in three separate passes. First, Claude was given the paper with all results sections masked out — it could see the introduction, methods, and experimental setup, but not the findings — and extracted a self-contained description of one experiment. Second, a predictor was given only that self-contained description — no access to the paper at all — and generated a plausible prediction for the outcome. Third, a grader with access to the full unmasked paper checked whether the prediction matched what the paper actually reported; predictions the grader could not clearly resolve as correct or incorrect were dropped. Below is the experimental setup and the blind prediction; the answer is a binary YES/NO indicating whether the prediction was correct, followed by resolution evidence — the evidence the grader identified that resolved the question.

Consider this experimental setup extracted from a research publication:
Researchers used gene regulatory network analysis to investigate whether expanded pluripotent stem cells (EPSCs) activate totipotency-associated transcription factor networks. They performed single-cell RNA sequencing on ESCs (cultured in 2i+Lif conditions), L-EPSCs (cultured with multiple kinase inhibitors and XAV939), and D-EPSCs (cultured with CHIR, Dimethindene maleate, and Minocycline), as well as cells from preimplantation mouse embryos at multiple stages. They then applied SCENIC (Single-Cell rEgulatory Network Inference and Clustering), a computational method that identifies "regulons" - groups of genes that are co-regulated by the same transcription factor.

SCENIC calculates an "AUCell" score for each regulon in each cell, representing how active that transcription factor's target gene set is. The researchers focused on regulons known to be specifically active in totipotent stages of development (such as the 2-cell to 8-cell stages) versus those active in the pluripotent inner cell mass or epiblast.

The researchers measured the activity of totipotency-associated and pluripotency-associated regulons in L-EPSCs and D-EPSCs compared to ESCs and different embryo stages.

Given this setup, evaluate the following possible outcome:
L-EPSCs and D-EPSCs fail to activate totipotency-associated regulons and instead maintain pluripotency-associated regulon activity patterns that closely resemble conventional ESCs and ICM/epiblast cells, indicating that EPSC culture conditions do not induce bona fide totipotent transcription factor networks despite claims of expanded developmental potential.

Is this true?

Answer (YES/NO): YES